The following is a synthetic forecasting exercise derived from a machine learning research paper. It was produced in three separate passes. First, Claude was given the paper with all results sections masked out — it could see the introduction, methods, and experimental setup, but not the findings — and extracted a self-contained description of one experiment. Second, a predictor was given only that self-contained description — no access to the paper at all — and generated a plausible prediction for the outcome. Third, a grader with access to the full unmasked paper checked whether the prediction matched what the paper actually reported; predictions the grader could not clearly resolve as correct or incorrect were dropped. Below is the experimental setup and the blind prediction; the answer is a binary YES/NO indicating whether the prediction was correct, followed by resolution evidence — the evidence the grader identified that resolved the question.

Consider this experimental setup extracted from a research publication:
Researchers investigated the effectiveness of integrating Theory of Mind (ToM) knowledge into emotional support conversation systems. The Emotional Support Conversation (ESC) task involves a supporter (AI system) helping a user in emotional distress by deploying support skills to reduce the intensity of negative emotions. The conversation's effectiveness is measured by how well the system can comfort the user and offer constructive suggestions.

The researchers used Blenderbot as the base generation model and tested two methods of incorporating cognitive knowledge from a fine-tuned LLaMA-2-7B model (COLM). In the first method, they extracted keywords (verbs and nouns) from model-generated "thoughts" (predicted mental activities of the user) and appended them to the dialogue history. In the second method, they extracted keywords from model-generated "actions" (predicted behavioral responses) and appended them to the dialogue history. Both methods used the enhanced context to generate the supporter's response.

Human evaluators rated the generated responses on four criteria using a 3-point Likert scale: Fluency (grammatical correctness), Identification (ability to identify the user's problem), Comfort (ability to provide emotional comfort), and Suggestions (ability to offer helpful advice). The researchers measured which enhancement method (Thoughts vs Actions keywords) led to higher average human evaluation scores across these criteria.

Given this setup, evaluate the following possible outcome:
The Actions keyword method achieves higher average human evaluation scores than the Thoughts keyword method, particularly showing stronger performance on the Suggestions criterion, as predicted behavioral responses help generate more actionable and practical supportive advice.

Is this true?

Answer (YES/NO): NO